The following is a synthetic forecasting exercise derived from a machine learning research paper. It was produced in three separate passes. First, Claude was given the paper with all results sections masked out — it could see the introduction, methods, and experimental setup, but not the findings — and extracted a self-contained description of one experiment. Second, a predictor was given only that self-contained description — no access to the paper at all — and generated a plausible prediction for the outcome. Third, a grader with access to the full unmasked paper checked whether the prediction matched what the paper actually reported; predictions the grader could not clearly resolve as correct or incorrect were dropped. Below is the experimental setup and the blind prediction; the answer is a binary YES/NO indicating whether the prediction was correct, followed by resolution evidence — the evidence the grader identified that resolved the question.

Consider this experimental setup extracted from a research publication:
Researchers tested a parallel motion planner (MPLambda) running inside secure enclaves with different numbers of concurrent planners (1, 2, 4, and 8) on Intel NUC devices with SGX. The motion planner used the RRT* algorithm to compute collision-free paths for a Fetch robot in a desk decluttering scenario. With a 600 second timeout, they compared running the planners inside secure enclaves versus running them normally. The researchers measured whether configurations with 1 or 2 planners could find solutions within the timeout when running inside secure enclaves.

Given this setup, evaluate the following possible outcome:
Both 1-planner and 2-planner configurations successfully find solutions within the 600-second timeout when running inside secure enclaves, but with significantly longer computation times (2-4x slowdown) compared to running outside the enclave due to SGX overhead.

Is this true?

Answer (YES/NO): NO